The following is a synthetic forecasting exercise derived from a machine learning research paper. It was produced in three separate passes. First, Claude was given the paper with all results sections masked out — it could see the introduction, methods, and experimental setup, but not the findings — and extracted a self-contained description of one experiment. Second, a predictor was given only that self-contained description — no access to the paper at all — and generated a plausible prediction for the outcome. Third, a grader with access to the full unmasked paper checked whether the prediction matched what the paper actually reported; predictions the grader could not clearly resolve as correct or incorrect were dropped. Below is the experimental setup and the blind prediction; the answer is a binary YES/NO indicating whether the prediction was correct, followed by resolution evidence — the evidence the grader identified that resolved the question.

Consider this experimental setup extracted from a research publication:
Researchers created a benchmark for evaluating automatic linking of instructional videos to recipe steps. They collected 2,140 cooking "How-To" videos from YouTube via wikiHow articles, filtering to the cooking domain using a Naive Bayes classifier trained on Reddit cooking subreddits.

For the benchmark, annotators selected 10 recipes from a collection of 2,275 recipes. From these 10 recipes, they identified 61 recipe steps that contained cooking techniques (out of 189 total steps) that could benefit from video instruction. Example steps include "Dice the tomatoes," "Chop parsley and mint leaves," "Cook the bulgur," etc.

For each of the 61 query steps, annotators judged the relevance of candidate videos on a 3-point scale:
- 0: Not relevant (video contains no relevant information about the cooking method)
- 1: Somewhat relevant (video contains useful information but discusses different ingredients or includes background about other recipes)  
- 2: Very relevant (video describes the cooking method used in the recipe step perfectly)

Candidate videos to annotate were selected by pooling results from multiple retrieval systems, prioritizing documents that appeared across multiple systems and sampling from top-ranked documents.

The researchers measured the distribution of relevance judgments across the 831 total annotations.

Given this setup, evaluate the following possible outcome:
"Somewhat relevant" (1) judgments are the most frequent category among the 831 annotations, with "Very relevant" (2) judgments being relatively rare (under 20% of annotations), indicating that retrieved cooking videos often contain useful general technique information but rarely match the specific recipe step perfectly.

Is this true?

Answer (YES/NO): NO